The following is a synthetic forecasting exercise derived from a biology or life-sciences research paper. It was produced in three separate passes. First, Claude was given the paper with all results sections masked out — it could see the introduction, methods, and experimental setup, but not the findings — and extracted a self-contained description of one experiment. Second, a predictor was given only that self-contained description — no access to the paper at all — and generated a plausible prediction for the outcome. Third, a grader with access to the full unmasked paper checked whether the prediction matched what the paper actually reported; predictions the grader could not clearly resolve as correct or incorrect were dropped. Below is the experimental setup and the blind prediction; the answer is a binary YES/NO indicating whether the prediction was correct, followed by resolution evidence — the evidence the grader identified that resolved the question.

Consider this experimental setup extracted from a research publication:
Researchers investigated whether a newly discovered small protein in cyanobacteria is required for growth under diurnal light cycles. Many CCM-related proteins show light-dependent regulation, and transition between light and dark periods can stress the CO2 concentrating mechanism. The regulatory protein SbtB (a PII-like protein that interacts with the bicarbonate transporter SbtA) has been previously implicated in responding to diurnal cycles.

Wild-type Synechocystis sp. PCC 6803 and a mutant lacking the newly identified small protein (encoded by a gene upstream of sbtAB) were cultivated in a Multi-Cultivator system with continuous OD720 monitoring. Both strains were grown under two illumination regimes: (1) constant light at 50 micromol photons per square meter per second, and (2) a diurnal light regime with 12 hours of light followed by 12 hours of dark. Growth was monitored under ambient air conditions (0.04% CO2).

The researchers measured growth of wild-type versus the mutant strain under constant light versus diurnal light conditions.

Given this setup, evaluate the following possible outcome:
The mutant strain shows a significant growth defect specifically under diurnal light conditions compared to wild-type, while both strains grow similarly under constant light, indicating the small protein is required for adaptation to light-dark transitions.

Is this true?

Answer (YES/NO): NO